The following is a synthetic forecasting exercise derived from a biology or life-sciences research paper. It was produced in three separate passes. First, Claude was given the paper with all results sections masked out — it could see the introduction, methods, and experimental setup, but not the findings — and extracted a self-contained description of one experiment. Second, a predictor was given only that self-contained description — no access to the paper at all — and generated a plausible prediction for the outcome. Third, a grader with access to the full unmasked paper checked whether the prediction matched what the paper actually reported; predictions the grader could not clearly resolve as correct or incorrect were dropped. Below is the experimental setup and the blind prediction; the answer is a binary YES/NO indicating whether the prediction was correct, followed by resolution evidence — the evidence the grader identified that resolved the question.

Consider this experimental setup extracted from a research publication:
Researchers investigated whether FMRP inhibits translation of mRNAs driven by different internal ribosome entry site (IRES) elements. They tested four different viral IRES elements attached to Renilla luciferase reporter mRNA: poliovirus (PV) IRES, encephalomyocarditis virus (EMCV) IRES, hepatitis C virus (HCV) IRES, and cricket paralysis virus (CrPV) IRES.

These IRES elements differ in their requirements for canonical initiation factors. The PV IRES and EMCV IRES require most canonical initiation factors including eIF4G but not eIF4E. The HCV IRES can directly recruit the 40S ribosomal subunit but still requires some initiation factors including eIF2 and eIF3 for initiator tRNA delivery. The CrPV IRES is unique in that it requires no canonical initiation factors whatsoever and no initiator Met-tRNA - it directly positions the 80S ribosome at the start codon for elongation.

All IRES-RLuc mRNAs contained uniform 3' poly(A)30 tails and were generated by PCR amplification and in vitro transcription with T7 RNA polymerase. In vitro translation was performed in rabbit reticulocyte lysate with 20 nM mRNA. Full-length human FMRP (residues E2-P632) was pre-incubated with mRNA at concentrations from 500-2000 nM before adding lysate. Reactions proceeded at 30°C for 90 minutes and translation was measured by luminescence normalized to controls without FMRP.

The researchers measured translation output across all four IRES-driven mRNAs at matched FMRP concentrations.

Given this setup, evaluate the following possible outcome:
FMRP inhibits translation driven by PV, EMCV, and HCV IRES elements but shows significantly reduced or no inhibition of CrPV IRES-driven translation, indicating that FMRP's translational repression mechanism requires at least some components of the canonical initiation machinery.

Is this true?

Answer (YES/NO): NO